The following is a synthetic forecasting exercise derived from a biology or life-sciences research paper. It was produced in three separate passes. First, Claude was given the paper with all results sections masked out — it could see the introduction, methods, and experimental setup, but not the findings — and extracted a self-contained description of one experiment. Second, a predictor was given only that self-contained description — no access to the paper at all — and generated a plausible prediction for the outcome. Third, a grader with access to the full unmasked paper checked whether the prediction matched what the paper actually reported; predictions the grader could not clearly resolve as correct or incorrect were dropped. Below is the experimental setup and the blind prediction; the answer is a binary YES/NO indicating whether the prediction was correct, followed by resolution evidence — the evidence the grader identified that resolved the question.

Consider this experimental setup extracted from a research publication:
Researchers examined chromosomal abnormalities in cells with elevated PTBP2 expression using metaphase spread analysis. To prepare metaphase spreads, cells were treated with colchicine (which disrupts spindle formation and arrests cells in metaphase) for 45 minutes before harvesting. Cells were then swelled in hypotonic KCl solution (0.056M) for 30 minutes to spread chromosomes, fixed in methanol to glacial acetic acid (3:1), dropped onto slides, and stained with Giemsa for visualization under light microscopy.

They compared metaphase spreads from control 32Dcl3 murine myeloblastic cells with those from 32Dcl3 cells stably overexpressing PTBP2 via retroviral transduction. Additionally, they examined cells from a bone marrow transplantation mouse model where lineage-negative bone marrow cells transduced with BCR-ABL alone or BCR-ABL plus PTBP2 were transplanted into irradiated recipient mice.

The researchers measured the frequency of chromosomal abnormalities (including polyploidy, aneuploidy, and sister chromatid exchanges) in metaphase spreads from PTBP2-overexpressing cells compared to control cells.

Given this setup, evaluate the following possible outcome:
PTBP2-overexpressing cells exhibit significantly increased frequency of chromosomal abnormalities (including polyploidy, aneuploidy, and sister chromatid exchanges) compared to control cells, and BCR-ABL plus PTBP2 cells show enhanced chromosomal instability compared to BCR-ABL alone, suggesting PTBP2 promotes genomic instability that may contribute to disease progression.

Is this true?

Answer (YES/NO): YES